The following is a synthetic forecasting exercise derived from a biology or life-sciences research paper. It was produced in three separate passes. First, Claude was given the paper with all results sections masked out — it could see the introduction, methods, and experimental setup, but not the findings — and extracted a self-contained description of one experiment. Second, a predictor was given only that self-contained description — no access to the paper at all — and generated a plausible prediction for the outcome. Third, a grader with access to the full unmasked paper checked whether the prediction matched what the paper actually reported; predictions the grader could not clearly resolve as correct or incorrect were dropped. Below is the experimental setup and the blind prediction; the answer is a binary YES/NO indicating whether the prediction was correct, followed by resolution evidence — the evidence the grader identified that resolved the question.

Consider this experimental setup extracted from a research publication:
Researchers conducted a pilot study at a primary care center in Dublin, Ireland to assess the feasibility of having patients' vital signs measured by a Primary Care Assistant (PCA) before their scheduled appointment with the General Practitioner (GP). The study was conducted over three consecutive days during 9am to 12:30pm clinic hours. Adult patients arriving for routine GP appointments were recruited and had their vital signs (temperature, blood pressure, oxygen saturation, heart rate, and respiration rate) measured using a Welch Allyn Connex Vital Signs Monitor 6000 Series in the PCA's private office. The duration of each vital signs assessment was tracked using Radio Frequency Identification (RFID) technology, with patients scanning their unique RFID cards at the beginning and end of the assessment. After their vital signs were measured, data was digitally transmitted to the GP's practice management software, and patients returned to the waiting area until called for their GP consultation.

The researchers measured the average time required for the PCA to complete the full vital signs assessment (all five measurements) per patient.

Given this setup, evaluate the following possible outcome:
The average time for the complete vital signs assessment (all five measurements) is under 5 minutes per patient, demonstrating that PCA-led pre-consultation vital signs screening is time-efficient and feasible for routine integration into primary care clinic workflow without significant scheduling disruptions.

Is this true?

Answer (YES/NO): YES